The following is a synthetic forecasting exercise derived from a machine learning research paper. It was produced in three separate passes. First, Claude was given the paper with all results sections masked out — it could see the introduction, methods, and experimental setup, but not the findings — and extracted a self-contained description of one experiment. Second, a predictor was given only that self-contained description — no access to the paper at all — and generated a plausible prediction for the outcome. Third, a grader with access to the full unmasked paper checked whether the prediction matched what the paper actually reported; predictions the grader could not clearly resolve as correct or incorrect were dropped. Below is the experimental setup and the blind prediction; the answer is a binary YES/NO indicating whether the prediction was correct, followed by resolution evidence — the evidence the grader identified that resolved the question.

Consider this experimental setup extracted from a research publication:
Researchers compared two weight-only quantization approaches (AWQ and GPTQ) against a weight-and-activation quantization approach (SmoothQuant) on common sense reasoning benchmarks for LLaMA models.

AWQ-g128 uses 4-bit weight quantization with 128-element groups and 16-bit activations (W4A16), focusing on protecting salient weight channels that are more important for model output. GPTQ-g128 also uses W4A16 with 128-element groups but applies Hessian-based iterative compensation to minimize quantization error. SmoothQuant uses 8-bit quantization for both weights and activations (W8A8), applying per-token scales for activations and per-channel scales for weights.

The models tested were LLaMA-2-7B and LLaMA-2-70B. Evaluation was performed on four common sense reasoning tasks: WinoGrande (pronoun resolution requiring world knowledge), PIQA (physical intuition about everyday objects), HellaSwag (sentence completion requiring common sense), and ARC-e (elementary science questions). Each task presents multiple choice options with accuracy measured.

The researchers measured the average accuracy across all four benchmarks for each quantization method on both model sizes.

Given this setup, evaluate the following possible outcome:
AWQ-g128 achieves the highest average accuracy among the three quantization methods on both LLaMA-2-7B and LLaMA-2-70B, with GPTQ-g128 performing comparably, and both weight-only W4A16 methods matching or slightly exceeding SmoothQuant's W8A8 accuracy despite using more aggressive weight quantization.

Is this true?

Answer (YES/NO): NO